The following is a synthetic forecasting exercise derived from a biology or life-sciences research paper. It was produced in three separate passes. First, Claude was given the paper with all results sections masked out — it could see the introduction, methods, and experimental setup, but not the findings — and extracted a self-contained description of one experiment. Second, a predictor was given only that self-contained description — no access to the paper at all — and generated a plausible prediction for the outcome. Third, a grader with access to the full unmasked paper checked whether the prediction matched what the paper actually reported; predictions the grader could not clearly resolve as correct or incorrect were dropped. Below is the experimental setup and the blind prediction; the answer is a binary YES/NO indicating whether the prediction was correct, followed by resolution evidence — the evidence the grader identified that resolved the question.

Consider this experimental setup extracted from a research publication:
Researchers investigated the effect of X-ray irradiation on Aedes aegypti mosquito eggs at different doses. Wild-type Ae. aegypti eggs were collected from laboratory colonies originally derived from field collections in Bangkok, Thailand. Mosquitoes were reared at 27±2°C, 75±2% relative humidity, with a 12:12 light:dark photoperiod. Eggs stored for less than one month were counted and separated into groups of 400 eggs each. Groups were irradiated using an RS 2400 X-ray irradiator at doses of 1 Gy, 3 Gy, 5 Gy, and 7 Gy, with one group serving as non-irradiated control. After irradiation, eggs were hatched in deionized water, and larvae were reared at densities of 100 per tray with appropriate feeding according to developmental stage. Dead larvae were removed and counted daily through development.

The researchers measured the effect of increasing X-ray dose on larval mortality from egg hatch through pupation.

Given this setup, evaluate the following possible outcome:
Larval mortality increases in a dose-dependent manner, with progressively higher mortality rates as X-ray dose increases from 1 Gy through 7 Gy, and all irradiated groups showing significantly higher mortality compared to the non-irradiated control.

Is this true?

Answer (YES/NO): NO